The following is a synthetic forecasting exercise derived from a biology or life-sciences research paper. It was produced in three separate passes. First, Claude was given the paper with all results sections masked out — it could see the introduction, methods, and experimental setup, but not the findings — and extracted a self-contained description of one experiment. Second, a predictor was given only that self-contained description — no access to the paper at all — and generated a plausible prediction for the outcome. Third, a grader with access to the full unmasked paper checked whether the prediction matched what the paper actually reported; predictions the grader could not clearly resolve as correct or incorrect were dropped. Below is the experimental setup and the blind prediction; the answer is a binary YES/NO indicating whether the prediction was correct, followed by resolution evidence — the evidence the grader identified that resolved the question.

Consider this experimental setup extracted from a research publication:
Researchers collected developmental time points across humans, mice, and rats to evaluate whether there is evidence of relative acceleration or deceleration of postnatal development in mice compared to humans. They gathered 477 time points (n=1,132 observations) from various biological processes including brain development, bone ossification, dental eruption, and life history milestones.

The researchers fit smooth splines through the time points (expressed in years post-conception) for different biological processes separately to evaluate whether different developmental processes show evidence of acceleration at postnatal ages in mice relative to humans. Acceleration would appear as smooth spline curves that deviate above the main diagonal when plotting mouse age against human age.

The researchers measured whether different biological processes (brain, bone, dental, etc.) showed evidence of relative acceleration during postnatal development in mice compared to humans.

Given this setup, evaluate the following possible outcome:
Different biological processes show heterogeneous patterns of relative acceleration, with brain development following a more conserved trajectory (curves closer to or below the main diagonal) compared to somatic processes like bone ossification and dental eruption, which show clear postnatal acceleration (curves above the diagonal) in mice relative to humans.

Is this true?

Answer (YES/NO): NO